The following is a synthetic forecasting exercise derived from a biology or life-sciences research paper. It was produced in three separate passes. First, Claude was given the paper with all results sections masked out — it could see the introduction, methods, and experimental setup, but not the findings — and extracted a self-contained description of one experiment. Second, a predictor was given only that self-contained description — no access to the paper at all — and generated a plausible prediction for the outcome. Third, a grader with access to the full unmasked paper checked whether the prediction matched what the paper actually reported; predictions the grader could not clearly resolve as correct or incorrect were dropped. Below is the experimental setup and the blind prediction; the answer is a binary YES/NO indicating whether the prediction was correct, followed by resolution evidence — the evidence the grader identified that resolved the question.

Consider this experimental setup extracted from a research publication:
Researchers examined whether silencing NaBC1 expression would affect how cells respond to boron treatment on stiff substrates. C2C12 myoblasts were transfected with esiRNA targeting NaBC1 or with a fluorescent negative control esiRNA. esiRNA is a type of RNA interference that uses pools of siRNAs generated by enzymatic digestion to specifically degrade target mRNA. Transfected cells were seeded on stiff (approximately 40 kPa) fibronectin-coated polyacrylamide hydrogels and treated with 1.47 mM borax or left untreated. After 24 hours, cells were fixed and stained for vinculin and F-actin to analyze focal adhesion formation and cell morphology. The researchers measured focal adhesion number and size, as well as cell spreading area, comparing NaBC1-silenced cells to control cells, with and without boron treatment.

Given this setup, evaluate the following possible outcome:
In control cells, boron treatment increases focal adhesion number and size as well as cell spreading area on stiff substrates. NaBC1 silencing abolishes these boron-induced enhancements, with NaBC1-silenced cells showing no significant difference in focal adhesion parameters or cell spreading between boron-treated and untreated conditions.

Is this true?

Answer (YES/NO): YES